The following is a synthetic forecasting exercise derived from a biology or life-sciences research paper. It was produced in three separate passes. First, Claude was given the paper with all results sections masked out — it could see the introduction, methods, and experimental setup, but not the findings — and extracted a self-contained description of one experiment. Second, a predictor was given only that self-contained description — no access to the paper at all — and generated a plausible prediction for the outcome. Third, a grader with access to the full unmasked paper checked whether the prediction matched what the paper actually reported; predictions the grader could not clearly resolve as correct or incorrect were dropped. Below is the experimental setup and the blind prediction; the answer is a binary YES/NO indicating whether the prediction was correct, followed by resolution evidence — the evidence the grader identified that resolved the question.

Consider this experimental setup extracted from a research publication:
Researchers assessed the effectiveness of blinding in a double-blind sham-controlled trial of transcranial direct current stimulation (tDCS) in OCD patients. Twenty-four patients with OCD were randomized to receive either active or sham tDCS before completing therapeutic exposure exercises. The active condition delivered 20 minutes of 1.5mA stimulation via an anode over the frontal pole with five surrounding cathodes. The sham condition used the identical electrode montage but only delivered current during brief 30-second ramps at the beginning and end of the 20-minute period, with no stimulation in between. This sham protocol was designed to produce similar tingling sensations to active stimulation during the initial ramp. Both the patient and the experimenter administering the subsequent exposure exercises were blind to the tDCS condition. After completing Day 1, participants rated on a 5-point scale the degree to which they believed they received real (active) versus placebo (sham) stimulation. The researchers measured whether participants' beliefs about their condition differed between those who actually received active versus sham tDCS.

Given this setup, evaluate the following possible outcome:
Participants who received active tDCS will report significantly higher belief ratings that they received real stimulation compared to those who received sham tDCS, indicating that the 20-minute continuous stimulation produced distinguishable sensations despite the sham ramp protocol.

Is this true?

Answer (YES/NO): NO